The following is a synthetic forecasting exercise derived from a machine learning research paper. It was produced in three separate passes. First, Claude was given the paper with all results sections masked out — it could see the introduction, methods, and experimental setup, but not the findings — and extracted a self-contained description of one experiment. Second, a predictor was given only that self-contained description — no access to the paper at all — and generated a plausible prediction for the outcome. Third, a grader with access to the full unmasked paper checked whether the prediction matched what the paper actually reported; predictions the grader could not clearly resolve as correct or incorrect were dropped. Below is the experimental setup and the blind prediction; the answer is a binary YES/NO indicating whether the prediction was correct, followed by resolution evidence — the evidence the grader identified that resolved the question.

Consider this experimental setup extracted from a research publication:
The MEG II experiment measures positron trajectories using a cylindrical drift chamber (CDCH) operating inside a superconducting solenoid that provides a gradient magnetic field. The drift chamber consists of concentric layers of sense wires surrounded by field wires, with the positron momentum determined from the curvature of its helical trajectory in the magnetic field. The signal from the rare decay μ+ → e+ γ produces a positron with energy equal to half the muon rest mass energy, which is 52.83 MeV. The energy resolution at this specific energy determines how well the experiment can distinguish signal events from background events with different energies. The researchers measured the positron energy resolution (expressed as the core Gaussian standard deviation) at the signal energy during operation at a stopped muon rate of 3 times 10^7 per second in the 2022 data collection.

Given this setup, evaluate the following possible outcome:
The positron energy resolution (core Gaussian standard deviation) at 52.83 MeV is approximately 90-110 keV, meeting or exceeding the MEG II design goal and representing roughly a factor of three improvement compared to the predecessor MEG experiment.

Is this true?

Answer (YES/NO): NO